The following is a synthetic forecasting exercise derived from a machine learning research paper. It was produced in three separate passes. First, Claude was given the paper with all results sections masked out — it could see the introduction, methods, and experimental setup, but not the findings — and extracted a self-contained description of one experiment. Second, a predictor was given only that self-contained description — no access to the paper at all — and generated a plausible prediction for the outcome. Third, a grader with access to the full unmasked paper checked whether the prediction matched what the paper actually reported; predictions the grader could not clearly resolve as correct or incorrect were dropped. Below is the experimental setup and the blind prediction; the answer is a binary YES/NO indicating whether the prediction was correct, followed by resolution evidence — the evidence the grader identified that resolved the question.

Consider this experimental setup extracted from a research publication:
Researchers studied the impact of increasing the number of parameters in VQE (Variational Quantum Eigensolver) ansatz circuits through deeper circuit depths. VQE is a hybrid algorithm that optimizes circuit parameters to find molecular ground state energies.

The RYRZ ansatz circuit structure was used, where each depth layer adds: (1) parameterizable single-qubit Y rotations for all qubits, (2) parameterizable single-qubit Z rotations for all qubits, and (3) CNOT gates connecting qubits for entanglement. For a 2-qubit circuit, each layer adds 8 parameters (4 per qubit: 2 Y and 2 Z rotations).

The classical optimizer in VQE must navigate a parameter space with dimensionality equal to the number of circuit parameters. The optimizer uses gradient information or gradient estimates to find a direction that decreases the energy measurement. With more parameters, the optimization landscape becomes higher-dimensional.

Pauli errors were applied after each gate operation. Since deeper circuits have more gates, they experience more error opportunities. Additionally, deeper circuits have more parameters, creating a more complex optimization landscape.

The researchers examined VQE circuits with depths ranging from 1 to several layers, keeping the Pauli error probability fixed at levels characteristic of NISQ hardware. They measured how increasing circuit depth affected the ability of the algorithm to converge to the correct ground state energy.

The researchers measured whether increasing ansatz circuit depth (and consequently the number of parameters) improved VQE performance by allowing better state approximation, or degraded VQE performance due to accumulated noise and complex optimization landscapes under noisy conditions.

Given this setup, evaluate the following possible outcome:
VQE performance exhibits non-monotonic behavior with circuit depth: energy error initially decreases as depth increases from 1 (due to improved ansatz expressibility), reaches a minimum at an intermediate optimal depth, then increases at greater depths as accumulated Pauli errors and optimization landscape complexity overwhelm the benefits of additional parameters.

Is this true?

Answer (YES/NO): NO